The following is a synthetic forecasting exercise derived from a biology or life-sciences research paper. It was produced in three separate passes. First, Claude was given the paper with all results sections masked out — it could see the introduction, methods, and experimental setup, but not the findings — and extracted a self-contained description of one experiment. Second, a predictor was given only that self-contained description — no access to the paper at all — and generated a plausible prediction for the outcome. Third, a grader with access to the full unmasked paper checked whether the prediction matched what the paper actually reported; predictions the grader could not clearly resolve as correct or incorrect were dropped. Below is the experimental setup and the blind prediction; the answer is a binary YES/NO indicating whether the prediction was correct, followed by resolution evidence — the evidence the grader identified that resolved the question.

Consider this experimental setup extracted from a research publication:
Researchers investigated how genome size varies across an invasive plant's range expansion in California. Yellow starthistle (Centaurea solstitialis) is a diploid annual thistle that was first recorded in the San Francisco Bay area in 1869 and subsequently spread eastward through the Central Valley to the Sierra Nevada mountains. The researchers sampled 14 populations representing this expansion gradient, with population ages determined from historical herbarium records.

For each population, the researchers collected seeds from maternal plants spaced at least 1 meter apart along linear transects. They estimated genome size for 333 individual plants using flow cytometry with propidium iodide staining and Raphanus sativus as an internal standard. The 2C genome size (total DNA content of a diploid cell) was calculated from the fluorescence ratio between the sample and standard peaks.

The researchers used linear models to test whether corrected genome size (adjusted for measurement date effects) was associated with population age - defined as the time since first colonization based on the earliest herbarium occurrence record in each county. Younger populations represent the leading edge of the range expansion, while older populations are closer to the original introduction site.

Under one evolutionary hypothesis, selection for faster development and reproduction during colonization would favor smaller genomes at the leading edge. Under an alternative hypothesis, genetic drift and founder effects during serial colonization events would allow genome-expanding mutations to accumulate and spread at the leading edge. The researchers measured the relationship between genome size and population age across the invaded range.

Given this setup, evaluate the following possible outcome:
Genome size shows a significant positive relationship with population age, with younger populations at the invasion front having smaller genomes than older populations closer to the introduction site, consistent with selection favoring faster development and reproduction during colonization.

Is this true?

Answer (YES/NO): NO